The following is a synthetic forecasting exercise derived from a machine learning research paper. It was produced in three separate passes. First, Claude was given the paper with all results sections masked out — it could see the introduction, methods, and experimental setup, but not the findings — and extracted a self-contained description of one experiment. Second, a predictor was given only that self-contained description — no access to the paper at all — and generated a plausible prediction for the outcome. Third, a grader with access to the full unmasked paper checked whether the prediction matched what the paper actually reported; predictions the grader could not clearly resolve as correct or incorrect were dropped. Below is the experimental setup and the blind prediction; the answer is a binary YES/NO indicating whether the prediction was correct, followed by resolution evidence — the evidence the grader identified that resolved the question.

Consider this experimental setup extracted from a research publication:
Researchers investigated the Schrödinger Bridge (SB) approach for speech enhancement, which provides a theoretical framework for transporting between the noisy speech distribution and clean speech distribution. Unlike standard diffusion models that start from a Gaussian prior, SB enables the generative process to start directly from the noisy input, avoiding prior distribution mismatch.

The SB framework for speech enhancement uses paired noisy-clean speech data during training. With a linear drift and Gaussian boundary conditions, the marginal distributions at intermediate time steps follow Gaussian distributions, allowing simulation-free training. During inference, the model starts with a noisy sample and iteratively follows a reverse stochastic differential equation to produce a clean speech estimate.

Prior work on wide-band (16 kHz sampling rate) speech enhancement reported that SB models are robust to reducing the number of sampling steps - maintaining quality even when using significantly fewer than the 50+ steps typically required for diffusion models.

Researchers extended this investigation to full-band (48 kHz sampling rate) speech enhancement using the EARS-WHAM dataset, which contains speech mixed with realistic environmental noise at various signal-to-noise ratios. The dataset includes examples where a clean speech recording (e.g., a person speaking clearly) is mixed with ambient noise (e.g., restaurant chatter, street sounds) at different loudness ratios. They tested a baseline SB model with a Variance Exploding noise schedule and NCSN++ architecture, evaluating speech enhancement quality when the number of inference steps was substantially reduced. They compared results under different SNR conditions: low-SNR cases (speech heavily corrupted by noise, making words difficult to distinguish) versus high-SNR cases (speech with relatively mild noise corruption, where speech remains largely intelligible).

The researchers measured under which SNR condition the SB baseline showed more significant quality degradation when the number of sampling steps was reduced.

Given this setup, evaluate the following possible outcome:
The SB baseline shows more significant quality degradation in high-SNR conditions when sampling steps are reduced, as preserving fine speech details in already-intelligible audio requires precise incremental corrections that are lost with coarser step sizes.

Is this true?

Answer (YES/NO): NO